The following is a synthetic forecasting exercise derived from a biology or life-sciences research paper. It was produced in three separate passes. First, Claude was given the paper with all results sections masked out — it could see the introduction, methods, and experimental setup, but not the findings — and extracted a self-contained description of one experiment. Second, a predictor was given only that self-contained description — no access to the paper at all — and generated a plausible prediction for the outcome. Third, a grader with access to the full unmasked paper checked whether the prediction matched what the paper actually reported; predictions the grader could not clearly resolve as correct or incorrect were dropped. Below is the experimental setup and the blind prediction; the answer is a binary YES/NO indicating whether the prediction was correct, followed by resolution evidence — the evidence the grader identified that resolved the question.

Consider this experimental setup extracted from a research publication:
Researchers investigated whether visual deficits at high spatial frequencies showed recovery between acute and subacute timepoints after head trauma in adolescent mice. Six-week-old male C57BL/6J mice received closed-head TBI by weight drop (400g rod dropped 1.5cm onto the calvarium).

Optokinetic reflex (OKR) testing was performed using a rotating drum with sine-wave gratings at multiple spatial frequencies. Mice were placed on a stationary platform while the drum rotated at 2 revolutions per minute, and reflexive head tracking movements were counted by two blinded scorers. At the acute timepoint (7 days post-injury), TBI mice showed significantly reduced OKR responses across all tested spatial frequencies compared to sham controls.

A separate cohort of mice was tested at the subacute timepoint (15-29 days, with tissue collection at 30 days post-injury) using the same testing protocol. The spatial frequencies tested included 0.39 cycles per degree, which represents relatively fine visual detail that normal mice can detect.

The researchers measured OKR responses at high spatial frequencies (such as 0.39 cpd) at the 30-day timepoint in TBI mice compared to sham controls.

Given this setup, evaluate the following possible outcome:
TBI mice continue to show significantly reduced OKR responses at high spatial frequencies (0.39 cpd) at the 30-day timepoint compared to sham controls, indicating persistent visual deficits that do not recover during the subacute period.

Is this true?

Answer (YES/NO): YES